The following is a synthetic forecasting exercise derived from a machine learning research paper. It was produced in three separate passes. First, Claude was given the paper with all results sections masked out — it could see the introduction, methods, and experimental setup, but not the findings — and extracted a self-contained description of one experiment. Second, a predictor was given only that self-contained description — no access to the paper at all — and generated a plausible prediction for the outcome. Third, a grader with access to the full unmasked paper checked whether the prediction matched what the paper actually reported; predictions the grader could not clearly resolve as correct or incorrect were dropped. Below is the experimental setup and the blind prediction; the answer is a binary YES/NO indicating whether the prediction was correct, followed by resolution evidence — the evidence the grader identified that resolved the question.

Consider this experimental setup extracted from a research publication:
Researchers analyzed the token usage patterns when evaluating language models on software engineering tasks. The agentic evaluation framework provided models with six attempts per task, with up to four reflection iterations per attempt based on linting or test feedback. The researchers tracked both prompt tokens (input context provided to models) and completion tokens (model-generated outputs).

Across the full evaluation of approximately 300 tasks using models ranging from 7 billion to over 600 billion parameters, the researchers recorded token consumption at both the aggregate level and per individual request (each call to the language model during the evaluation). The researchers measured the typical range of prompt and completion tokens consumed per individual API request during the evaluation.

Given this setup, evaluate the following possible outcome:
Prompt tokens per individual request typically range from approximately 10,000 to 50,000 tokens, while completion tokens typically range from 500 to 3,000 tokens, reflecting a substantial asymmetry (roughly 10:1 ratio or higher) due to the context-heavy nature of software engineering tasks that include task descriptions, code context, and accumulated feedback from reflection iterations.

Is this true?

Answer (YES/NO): NO